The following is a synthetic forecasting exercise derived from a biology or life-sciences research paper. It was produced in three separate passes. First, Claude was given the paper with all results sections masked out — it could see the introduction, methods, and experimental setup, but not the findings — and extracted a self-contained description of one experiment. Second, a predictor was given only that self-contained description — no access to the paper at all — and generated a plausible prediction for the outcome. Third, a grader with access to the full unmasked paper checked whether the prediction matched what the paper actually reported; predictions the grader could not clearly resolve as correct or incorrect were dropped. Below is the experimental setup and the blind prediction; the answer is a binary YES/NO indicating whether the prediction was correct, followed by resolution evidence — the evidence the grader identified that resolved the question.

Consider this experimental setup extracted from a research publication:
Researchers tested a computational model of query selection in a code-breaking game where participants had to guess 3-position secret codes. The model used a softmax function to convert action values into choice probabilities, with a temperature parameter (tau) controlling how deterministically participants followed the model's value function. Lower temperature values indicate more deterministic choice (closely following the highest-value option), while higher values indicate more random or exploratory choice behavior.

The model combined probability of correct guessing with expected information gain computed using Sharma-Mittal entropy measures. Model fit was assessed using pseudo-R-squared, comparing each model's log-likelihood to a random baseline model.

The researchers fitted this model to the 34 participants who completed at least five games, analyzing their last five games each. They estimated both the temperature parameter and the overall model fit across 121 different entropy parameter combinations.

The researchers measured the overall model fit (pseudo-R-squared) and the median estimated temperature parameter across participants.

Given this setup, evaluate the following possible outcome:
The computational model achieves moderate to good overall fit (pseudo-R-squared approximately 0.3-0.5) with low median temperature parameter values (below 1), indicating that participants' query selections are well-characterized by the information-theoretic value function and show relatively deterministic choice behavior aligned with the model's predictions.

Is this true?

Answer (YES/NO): NO